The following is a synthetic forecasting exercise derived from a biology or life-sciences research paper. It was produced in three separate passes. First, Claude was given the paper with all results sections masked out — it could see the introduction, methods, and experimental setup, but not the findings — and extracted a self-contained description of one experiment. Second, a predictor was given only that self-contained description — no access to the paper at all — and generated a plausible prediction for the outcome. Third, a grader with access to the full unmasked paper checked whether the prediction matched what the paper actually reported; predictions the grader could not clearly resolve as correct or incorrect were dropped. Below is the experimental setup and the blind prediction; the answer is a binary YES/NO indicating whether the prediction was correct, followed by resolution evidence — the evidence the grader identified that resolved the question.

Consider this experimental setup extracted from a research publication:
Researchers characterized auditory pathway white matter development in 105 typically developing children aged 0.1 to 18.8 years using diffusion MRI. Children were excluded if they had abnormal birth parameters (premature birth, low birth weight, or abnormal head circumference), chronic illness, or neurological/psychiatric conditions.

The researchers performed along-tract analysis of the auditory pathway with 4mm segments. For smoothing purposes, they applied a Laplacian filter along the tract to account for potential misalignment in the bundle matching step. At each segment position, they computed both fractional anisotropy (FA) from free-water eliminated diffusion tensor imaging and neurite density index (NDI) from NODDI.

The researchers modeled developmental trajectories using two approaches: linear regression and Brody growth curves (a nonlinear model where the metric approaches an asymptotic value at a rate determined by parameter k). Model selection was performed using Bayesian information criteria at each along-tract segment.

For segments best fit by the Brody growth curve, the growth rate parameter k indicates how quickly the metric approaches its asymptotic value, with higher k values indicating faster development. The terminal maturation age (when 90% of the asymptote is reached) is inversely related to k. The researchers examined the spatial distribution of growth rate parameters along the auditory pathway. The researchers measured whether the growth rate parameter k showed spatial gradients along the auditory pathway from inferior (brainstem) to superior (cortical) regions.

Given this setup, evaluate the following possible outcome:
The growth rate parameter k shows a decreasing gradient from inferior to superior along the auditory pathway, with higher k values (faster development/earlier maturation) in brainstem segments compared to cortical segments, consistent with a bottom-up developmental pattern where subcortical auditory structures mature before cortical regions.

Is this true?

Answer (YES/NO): YES